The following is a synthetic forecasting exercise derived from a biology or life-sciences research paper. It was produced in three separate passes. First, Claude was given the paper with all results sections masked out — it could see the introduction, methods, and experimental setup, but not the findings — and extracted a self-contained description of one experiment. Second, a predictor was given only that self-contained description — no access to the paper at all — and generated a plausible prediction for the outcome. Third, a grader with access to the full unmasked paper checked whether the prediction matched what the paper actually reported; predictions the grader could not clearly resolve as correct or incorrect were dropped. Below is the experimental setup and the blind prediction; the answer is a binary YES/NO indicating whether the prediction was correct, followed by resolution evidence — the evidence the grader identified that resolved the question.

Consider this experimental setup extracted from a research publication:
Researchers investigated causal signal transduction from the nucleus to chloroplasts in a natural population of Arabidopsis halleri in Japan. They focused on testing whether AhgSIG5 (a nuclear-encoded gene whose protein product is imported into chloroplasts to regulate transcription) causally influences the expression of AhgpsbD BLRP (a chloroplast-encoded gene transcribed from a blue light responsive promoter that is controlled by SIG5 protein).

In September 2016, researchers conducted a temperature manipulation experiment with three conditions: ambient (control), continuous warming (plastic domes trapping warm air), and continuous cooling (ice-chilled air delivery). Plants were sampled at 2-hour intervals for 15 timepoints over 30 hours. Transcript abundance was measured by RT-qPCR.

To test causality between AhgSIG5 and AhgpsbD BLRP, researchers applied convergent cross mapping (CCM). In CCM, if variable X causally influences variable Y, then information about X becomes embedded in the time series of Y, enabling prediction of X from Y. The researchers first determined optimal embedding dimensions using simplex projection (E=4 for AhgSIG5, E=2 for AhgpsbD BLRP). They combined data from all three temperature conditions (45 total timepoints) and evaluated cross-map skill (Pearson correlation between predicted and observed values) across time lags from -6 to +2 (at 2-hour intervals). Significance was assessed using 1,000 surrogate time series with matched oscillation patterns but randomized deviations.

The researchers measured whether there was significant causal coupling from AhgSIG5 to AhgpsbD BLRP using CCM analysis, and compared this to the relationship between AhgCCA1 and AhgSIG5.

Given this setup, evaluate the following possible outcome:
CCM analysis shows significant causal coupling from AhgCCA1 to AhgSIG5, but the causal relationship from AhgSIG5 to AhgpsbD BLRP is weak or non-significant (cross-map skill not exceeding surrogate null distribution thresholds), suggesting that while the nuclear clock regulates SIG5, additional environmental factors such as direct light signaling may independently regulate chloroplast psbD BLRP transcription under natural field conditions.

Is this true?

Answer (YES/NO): NO